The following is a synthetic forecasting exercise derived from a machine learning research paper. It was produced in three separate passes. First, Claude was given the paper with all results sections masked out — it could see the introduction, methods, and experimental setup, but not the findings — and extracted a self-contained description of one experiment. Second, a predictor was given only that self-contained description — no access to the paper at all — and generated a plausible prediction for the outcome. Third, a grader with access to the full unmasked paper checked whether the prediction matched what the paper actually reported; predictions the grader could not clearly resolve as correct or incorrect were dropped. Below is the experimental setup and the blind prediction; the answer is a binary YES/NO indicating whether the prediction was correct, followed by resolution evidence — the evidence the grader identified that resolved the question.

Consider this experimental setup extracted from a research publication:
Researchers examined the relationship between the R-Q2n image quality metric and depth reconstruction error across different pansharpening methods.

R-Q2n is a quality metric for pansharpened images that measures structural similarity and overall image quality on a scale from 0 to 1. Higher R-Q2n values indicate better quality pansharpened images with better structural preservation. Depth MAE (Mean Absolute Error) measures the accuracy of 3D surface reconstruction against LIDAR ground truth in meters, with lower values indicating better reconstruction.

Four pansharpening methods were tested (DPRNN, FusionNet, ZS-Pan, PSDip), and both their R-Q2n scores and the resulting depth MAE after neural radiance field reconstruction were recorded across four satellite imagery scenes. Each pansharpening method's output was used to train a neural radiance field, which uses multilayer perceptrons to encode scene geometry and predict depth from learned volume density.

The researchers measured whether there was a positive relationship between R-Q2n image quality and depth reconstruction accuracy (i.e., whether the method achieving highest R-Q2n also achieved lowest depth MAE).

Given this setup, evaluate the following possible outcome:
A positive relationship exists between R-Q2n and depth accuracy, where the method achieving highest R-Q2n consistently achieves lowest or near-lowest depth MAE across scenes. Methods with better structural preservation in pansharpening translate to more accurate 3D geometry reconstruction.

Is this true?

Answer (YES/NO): NO